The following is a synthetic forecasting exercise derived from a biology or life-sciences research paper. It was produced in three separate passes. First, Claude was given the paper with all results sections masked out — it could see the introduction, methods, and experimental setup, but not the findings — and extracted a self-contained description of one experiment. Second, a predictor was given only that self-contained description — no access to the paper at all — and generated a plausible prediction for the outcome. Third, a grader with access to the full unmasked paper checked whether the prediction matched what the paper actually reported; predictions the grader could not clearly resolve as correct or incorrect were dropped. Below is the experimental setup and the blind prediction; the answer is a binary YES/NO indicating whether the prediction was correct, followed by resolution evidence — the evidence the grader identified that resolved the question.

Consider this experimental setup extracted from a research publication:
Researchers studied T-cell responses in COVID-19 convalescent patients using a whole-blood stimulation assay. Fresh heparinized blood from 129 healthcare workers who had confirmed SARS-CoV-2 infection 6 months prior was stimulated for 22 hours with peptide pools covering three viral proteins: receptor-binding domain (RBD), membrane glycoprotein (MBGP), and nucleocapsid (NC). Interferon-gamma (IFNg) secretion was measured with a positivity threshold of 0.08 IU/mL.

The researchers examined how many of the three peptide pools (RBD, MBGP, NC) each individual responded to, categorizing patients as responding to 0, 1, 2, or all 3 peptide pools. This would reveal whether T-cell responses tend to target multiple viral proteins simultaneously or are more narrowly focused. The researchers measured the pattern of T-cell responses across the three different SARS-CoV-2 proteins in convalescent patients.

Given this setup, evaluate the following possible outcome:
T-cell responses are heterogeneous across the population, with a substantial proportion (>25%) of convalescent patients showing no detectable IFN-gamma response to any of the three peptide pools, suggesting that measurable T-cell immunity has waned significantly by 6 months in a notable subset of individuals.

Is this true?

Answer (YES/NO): NO